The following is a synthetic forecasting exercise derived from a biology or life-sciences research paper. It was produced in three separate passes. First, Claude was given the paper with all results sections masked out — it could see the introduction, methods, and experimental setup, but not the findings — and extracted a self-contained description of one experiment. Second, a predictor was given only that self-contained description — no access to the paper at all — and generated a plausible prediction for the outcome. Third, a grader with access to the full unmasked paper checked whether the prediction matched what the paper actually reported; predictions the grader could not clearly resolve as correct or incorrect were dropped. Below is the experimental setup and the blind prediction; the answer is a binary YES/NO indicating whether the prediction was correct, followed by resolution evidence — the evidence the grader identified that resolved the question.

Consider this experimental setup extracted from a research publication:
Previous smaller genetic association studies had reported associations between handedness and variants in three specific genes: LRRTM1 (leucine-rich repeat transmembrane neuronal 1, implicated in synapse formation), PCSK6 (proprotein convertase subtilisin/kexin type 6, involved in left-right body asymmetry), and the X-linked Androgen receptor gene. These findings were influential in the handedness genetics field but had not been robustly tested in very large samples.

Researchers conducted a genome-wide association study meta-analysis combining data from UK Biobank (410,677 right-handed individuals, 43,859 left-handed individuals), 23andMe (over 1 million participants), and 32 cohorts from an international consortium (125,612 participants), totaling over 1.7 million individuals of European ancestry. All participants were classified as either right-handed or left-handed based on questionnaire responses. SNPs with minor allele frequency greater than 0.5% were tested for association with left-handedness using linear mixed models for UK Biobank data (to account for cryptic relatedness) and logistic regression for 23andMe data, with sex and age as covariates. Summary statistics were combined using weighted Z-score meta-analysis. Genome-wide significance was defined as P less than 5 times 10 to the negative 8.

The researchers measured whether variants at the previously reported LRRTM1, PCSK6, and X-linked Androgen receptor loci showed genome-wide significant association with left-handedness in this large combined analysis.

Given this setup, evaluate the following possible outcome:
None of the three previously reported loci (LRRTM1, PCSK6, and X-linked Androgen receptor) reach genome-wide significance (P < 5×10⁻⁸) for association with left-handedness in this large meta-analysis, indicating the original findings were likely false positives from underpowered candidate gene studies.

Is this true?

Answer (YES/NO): YES